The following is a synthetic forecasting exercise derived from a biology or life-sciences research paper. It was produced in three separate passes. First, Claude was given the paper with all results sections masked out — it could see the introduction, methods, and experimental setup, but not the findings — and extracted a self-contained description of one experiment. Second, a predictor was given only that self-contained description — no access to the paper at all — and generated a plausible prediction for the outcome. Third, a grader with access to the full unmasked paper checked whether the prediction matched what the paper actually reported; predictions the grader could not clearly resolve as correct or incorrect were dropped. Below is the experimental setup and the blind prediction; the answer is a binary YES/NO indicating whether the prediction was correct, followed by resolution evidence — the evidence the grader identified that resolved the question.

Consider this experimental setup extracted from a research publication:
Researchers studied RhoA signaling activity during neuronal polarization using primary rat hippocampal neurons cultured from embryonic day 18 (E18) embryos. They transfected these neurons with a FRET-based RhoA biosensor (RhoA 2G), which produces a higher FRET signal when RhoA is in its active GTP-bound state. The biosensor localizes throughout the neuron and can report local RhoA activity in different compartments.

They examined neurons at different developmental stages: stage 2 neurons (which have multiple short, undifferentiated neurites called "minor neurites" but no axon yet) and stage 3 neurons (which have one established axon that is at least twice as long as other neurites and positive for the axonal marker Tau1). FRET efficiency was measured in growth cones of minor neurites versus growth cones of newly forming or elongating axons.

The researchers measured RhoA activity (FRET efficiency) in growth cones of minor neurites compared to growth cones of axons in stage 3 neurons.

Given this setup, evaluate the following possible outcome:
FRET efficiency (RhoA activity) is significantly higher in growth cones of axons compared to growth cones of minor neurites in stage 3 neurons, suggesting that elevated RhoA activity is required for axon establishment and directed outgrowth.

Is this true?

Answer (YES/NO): NO